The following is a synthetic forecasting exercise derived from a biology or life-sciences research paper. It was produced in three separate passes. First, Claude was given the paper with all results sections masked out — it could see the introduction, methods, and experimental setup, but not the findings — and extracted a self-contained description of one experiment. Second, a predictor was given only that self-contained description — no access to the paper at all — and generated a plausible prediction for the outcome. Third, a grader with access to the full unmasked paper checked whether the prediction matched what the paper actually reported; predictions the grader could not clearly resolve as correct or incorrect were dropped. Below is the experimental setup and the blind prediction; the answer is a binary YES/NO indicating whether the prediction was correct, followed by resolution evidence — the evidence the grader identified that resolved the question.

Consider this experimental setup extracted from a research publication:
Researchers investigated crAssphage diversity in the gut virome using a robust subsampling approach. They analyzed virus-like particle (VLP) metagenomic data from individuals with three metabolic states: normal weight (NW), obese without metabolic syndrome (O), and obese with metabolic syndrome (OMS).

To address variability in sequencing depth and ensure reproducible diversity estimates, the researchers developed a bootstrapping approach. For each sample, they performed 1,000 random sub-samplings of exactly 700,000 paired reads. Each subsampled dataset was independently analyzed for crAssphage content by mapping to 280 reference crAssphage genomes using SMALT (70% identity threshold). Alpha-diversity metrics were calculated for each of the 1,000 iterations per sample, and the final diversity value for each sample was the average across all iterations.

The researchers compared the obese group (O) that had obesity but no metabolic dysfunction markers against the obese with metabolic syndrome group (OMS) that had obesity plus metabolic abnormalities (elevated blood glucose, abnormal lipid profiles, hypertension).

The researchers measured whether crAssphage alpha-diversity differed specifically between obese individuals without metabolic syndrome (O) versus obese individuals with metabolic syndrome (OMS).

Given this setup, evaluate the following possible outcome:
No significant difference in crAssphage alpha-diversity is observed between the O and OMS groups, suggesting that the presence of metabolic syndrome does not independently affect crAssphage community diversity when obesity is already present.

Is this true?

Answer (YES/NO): YES